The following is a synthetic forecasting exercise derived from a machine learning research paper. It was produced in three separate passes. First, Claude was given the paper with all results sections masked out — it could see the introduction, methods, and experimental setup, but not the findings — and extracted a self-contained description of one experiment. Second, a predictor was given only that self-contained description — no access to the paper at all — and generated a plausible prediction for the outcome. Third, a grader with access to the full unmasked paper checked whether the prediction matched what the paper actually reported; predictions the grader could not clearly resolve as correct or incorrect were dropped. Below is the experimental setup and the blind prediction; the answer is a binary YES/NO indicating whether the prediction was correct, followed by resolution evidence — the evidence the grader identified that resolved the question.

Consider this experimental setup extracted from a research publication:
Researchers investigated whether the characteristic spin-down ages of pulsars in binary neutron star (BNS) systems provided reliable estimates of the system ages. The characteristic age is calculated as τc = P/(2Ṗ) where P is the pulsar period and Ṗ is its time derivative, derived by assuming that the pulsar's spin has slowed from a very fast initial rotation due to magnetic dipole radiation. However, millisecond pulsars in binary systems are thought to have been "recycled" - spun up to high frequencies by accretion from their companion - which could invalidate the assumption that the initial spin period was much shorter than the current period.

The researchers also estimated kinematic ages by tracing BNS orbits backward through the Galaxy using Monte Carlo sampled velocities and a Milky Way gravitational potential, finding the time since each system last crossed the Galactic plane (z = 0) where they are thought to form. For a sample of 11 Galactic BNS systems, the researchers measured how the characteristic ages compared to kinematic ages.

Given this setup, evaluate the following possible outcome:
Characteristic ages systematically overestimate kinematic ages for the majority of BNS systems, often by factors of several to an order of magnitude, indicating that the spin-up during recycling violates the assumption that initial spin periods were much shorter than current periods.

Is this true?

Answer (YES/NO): NO